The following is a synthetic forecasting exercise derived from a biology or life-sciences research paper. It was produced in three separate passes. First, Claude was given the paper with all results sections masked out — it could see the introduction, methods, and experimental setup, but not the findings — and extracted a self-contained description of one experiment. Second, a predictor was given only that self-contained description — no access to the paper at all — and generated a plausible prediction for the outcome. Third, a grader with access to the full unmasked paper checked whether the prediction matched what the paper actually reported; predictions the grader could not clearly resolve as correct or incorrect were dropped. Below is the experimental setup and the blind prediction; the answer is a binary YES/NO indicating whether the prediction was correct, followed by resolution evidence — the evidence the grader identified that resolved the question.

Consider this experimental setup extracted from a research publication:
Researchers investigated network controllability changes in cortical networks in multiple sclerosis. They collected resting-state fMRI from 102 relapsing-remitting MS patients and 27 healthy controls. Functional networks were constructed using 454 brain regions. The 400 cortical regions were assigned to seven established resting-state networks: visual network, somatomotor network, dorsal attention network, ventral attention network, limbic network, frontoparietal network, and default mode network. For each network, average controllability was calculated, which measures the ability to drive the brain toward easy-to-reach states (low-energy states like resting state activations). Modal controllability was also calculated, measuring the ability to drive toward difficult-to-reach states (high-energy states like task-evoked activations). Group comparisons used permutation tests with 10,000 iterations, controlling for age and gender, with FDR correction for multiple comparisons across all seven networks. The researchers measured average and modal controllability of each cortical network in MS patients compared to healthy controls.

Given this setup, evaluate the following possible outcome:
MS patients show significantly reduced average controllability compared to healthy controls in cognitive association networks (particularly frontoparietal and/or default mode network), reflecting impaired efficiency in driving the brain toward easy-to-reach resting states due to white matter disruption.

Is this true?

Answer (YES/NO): NO